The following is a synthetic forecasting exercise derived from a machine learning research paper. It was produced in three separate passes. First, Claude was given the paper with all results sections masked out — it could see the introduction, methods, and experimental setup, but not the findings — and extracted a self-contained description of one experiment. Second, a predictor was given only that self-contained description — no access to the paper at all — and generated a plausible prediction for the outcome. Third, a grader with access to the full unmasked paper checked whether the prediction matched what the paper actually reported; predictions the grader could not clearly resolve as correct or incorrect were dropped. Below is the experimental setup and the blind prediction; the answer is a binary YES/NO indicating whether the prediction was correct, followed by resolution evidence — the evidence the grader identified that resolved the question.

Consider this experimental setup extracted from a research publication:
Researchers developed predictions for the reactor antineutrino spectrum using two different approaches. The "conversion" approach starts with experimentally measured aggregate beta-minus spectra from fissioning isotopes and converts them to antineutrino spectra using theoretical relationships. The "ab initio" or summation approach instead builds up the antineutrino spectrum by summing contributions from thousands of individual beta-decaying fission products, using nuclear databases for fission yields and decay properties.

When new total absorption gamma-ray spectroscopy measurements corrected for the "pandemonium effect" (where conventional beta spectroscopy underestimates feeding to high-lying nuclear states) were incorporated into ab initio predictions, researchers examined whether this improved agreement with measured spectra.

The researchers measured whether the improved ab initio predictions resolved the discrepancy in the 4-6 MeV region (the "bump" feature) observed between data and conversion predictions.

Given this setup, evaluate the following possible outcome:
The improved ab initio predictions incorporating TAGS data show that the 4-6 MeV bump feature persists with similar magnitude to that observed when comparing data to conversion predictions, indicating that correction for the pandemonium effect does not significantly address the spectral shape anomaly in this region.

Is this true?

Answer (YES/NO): YES